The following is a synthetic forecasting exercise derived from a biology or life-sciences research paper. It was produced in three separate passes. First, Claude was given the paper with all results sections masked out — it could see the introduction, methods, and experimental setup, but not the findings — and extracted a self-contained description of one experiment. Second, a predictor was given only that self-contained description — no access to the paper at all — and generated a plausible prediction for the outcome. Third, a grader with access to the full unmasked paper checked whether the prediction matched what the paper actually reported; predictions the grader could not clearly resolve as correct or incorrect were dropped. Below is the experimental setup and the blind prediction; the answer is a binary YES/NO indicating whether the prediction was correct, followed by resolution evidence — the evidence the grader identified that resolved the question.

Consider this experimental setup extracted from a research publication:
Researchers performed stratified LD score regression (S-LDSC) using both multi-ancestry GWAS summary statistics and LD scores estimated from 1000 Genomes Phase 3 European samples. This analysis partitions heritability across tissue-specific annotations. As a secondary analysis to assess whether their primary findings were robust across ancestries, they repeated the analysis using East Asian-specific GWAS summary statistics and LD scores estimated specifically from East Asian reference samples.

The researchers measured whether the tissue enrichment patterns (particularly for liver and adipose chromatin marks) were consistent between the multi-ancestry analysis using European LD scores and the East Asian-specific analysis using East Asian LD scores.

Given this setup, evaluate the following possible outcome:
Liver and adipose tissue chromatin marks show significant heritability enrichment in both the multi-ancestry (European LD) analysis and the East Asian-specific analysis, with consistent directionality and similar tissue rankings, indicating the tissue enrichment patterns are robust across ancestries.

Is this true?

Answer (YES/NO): YES